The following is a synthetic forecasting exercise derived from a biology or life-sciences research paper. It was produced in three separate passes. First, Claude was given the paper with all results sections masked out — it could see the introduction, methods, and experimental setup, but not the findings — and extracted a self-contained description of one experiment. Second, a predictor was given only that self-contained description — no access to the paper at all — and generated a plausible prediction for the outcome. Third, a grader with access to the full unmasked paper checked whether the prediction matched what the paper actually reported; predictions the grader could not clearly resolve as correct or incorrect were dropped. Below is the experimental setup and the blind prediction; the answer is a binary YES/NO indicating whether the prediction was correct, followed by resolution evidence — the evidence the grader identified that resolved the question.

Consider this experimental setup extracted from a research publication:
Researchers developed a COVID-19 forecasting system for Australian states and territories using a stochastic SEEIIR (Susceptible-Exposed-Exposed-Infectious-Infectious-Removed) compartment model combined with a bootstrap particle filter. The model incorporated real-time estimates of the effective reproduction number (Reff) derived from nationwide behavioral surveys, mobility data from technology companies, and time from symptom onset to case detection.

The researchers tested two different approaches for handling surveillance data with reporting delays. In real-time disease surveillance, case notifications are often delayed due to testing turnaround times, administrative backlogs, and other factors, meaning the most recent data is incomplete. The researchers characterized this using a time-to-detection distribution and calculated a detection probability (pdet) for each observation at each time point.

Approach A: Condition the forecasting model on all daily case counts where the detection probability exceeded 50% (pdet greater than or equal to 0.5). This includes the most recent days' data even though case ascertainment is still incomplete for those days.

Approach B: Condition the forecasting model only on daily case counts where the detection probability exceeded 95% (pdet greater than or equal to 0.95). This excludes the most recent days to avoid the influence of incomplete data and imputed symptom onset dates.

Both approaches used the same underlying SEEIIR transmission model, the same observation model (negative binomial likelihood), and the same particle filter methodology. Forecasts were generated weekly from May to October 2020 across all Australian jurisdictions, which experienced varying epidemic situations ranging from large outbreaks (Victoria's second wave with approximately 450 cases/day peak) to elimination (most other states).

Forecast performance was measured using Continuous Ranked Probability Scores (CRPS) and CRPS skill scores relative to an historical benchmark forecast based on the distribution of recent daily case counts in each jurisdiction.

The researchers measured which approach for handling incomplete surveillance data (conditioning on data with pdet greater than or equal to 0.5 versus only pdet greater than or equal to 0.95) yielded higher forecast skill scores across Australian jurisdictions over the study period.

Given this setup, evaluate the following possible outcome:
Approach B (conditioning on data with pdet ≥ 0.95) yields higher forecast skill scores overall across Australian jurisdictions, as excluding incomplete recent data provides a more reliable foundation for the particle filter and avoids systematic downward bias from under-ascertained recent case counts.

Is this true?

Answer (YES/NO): NO